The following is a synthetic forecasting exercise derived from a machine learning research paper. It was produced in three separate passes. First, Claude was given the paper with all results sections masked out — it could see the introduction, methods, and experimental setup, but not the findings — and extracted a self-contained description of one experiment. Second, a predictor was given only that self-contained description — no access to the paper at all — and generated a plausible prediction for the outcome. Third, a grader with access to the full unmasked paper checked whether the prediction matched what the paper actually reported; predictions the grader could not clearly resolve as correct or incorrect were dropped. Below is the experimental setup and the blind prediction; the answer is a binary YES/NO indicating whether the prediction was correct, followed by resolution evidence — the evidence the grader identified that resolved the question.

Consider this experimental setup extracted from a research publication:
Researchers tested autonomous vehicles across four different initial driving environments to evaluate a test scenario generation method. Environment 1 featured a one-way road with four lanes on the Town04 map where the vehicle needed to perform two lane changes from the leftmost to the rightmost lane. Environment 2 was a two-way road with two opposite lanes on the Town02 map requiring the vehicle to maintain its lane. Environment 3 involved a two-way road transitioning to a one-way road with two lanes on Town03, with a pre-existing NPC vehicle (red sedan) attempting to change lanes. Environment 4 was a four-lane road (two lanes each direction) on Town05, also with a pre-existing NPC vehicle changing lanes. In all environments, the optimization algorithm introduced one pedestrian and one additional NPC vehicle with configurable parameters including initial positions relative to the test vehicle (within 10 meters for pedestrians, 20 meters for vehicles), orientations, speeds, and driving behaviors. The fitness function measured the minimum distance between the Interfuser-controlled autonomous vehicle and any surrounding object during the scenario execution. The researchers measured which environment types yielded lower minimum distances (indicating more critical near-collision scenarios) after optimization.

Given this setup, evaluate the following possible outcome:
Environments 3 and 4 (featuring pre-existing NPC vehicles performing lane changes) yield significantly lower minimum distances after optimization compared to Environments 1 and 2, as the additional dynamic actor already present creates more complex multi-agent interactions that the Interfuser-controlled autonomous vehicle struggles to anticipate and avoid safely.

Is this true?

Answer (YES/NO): NO